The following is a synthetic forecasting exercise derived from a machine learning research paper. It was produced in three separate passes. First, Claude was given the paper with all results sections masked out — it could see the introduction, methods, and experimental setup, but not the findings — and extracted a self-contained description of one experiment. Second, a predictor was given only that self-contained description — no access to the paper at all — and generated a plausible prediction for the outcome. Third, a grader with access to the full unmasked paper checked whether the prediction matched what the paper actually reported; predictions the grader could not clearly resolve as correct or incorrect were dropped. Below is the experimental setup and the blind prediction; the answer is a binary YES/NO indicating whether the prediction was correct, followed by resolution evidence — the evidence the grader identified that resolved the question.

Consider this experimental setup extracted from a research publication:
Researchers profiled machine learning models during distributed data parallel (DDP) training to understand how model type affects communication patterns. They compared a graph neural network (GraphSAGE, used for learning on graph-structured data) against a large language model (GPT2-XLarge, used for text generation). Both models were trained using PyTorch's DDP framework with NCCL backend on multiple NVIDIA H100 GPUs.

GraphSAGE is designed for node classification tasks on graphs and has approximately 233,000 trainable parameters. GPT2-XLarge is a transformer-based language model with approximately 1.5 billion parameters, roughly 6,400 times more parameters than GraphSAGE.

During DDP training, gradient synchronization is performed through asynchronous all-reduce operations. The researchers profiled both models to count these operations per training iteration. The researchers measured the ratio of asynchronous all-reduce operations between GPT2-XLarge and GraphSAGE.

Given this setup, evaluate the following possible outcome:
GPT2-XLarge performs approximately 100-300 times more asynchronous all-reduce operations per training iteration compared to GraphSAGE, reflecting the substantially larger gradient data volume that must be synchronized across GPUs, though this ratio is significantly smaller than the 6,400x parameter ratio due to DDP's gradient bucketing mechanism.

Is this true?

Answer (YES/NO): NO